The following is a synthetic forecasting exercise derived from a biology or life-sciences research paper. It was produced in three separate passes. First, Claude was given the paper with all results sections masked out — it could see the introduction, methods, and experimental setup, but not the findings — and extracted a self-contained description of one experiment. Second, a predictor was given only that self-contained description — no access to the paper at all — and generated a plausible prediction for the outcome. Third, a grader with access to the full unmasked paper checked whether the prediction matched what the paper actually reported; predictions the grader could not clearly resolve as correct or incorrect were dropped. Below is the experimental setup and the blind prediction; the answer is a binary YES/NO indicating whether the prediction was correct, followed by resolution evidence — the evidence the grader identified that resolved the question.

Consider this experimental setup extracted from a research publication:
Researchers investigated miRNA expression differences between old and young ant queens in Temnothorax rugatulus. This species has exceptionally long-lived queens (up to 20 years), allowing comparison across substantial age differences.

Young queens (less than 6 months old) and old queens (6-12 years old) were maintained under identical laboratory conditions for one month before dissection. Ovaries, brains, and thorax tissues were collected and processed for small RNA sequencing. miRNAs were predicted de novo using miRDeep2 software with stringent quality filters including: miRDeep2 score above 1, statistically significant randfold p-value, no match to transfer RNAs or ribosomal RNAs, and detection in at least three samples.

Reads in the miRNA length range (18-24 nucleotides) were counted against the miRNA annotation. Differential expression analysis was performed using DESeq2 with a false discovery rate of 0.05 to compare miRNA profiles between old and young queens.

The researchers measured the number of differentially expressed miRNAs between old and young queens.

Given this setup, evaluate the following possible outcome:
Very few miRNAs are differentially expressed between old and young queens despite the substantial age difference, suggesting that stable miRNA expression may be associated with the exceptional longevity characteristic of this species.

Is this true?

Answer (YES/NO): NO